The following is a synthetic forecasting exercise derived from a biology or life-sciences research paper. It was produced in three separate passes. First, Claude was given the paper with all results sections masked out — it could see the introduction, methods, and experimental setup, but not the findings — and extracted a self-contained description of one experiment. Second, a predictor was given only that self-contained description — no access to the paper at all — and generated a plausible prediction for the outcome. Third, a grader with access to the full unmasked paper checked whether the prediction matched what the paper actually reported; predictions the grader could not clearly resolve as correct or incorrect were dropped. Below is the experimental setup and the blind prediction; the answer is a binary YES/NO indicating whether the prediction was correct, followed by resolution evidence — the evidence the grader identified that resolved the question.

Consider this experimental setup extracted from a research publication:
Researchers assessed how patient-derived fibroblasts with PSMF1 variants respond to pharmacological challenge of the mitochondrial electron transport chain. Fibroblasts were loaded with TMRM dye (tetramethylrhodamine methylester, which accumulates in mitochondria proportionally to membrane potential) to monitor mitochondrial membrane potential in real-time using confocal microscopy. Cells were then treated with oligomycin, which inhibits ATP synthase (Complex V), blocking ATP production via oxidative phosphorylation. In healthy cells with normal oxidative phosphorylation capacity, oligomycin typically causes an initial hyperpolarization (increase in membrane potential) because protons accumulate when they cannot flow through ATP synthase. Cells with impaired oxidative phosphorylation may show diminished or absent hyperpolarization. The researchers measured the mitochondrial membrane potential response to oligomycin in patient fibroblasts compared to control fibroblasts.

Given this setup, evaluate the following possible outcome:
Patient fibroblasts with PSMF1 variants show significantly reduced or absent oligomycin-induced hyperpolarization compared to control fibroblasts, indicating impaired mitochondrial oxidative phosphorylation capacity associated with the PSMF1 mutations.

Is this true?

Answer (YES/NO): NO